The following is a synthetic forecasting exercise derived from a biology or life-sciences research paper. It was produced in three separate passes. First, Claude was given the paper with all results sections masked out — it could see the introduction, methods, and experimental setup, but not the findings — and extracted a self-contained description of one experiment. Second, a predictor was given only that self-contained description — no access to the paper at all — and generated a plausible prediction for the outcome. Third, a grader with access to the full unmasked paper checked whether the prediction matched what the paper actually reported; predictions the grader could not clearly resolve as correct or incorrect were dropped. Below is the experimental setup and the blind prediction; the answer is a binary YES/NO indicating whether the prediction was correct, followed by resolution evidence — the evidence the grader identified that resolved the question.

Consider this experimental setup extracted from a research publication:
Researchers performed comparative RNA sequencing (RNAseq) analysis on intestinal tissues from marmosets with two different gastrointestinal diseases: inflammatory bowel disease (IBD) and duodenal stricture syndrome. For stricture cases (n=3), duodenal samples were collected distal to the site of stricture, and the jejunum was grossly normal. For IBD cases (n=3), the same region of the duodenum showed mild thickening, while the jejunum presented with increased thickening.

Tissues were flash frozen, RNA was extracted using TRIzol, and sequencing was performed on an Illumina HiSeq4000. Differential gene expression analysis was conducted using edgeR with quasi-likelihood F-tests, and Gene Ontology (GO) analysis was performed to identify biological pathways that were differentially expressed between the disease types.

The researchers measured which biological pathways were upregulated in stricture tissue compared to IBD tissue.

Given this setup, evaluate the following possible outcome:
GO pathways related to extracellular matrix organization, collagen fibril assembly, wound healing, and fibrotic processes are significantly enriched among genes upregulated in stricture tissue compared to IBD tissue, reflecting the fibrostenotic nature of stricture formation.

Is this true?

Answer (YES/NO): NO